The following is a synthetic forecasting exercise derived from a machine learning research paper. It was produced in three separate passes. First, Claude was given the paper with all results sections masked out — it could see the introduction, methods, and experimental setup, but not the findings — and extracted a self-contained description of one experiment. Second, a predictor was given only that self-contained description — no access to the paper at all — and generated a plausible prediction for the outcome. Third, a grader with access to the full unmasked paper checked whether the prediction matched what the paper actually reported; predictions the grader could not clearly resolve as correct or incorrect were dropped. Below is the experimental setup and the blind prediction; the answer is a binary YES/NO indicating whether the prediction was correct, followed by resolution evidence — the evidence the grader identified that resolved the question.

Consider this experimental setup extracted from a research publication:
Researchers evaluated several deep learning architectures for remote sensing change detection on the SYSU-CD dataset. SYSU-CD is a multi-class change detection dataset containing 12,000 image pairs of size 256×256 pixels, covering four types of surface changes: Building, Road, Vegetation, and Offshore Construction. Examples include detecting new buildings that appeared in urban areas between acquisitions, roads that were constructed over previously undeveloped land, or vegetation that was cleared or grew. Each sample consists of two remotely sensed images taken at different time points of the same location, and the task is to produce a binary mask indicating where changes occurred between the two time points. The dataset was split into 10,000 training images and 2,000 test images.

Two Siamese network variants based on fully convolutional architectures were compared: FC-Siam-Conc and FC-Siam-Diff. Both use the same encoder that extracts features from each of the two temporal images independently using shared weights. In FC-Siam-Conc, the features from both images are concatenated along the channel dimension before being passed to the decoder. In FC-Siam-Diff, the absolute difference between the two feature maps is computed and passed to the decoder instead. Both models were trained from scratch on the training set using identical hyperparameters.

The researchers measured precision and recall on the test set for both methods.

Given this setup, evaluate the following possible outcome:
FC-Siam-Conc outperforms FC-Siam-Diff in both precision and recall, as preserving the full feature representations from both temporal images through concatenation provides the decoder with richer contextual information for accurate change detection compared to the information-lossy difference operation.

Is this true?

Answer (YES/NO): NO